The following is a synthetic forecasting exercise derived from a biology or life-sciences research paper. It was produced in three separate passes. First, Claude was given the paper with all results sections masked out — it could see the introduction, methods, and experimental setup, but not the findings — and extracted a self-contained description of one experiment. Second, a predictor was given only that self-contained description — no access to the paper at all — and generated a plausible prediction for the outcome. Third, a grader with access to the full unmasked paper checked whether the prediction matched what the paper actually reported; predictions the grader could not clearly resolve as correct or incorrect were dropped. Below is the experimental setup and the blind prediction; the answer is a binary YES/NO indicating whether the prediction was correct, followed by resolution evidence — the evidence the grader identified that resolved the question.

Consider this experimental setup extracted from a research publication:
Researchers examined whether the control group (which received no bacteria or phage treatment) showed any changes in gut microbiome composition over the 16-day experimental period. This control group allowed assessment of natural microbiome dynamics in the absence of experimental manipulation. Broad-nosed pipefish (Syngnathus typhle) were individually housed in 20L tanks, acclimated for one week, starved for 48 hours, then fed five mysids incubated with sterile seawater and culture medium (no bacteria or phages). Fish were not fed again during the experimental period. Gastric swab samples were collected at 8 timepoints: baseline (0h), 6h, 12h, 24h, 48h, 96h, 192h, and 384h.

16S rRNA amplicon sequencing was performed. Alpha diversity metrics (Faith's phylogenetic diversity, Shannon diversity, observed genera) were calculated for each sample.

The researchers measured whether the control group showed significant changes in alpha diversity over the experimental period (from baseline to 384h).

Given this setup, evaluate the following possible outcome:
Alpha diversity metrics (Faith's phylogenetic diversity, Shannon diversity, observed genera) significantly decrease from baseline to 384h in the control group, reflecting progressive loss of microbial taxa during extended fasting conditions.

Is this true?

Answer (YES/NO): NO